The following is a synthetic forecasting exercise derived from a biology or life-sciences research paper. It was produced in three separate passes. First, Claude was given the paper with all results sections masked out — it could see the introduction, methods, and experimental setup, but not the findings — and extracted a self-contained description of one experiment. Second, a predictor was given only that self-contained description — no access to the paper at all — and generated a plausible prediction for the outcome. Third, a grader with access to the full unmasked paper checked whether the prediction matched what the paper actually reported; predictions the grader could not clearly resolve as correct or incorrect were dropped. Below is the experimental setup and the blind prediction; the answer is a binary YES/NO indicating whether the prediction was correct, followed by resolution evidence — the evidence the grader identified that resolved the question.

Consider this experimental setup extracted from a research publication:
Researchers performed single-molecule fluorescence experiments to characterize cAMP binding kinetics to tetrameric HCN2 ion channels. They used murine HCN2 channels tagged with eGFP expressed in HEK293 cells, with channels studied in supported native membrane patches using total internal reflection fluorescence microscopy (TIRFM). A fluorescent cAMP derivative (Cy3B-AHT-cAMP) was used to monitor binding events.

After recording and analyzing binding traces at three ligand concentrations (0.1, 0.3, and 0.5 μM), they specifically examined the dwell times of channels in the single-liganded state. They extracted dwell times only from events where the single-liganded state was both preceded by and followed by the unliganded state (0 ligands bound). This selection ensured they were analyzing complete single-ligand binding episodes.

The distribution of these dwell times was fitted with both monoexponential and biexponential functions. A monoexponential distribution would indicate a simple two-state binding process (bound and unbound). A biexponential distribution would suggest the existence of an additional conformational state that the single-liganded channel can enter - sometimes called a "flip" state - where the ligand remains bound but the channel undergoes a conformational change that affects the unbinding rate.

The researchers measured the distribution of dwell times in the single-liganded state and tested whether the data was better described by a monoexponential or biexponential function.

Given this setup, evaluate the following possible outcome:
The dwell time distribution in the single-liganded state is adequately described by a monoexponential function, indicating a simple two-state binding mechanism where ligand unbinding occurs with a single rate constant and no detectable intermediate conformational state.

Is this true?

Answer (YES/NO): NO